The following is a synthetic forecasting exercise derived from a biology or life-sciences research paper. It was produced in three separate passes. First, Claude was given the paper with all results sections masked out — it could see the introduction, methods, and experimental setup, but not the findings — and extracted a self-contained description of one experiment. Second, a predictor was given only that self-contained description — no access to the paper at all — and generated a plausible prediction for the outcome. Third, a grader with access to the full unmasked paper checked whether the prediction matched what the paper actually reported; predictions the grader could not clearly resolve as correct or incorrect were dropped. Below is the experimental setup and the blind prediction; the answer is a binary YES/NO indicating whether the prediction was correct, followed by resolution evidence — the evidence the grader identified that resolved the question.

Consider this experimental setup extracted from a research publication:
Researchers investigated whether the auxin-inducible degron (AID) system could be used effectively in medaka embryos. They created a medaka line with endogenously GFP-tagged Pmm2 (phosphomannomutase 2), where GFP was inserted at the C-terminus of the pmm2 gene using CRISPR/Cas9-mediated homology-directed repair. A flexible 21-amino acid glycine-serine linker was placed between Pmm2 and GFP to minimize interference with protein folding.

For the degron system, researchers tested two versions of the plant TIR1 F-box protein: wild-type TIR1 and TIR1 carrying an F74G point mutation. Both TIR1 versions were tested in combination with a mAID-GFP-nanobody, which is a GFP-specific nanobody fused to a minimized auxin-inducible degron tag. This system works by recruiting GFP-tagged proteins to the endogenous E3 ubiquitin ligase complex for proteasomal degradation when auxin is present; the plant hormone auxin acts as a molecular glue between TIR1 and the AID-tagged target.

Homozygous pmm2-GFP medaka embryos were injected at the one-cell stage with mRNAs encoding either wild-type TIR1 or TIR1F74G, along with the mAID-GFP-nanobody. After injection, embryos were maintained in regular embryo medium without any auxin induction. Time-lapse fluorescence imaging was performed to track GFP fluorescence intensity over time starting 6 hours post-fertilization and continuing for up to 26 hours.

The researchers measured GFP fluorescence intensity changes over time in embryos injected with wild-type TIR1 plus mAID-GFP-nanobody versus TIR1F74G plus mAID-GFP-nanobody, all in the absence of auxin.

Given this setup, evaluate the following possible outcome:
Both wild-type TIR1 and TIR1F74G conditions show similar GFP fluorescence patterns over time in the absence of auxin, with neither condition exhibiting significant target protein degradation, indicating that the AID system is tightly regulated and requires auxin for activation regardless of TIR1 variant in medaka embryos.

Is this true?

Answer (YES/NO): NO